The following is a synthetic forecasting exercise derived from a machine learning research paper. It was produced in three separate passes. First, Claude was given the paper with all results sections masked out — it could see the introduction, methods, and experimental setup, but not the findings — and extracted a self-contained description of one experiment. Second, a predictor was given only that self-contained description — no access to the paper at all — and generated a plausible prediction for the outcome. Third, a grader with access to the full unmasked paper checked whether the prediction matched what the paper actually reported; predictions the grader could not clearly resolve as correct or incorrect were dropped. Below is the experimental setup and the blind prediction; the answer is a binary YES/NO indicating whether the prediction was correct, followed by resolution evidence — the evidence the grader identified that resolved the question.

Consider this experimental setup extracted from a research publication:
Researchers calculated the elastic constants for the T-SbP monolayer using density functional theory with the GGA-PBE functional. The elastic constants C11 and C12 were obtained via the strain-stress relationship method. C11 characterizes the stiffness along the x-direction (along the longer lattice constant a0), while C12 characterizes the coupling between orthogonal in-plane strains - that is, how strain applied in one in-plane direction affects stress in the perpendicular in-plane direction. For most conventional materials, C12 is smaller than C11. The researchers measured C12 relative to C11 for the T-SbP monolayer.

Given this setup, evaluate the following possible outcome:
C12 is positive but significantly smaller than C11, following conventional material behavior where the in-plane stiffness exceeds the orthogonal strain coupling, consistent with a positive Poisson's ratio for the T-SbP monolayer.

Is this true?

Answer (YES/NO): NO